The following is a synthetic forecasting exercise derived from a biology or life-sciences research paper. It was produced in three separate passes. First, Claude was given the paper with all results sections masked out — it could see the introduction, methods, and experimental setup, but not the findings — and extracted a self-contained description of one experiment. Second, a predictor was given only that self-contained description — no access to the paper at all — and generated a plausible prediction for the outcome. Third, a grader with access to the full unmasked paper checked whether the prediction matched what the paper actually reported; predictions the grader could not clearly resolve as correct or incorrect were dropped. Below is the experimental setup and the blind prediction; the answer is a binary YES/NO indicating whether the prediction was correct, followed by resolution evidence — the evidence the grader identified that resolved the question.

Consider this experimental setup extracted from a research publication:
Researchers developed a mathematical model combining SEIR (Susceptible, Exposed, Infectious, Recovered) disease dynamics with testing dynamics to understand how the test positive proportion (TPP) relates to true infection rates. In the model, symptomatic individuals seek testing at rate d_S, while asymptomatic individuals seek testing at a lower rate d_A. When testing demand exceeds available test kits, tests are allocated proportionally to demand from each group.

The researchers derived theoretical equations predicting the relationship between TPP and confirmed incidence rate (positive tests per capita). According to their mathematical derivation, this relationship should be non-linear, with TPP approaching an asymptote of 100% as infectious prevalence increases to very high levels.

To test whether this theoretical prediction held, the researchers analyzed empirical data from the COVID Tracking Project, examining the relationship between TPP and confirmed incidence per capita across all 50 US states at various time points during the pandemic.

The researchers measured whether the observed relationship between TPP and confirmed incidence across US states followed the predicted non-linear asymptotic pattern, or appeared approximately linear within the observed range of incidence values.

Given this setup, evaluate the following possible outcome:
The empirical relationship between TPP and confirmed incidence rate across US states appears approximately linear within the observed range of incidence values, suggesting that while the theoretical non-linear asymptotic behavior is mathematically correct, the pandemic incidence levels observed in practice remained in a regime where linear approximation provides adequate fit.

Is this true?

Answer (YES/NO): YES